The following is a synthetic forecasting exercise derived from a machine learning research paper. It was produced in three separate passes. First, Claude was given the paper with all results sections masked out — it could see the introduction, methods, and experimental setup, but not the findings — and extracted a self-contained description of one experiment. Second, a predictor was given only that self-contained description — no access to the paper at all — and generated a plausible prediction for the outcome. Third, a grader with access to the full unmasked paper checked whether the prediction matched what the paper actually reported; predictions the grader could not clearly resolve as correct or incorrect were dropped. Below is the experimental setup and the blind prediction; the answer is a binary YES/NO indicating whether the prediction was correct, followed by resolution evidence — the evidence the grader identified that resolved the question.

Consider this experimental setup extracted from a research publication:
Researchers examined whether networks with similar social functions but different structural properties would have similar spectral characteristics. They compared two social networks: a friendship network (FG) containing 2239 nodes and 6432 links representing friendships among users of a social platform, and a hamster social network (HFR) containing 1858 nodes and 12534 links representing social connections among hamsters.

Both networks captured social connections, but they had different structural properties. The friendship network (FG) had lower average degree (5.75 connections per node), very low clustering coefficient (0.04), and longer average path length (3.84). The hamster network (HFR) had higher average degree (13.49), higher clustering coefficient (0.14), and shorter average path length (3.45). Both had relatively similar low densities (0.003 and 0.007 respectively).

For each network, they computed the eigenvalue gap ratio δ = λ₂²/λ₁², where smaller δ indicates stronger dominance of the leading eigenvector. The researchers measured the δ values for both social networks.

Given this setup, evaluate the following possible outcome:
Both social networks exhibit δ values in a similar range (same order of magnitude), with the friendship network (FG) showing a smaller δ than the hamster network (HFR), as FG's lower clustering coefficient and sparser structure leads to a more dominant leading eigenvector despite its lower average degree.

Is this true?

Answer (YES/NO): NO